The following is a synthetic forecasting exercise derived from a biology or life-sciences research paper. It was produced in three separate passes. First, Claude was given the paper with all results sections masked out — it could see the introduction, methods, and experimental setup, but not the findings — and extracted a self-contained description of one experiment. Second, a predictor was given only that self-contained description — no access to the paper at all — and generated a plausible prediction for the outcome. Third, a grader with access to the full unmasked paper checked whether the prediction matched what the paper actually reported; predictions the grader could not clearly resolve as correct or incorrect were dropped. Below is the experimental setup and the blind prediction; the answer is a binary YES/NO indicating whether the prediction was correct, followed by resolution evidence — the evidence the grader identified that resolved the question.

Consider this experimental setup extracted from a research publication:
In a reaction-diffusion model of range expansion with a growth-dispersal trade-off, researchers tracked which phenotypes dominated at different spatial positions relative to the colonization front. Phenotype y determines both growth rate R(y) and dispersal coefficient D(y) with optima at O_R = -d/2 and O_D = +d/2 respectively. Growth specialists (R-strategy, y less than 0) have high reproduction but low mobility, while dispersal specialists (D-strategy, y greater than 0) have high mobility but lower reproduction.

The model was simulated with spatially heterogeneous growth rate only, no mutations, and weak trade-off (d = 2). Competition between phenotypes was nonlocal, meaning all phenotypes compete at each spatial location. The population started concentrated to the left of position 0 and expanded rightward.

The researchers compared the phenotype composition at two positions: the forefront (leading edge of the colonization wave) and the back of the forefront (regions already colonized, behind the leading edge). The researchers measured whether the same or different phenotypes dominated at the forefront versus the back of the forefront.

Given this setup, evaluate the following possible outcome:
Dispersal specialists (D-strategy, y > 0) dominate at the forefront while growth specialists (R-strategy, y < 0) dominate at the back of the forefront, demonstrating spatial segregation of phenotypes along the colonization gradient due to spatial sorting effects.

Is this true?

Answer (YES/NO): NO